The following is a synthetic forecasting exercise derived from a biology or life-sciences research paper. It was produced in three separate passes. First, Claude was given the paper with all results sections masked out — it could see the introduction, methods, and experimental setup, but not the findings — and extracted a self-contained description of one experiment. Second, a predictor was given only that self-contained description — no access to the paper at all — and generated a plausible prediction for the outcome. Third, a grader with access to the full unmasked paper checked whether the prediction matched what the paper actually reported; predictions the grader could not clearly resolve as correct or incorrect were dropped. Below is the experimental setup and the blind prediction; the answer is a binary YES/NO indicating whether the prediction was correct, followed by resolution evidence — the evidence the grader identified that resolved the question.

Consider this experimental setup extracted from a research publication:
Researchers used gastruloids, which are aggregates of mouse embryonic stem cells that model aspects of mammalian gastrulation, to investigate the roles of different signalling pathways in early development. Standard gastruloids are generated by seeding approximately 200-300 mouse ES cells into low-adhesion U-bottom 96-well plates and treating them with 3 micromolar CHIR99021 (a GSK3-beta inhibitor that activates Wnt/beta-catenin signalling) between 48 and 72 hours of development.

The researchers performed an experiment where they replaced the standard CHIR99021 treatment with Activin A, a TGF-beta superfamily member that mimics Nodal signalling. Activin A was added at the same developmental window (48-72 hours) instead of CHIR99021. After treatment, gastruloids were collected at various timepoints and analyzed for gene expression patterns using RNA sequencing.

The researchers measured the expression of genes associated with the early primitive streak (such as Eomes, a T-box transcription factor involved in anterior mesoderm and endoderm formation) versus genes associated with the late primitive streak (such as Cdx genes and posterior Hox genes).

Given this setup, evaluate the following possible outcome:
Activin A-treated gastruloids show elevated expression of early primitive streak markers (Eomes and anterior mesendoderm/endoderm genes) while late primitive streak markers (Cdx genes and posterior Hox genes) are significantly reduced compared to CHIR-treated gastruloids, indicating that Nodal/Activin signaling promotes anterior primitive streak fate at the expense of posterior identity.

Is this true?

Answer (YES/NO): YES